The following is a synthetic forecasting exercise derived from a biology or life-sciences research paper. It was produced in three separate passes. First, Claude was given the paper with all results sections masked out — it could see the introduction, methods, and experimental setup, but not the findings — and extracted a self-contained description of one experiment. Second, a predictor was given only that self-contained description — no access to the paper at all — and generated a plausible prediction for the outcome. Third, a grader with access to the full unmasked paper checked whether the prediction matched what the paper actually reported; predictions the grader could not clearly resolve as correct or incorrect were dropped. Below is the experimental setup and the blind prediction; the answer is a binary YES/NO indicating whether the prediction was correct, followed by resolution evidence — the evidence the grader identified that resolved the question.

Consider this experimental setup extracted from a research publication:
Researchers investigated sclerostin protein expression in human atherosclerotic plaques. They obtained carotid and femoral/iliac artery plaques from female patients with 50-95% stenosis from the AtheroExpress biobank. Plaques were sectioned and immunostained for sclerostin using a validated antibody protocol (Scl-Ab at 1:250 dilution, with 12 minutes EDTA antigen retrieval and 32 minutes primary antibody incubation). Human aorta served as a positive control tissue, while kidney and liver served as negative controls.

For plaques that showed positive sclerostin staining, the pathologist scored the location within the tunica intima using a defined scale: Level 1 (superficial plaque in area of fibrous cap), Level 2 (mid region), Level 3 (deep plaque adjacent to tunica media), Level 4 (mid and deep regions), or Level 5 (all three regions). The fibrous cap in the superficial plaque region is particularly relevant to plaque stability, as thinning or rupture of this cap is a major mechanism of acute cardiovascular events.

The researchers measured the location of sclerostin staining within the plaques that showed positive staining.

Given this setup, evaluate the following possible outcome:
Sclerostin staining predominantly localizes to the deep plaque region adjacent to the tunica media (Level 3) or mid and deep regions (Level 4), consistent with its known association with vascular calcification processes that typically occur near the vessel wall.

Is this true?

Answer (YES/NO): YES